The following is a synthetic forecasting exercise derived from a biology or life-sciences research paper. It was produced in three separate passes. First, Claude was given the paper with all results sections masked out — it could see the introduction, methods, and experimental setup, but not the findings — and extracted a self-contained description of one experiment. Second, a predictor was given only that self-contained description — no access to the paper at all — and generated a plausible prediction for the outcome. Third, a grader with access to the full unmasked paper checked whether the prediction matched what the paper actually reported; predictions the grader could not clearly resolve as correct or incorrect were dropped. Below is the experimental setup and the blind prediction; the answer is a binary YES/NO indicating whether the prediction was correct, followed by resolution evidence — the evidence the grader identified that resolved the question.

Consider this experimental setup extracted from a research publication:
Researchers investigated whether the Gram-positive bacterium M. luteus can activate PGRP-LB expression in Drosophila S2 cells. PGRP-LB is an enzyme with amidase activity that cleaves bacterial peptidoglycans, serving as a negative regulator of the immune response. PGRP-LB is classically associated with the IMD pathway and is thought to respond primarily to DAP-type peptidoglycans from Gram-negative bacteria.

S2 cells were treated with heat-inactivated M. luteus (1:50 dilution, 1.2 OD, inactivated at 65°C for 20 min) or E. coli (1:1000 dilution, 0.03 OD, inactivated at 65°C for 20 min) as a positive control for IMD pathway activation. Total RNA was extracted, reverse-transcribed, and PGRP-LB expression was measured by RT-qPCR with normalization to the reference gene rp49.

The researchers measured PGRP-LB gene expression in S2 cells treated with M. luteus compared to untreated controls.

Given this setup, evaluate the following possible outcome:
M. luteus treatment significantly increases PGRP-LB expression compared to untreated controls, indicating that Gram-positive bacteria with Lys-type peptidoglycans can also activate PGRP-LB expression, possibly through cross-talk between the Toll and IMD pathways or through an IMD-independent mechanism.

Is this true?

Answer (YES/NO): YES